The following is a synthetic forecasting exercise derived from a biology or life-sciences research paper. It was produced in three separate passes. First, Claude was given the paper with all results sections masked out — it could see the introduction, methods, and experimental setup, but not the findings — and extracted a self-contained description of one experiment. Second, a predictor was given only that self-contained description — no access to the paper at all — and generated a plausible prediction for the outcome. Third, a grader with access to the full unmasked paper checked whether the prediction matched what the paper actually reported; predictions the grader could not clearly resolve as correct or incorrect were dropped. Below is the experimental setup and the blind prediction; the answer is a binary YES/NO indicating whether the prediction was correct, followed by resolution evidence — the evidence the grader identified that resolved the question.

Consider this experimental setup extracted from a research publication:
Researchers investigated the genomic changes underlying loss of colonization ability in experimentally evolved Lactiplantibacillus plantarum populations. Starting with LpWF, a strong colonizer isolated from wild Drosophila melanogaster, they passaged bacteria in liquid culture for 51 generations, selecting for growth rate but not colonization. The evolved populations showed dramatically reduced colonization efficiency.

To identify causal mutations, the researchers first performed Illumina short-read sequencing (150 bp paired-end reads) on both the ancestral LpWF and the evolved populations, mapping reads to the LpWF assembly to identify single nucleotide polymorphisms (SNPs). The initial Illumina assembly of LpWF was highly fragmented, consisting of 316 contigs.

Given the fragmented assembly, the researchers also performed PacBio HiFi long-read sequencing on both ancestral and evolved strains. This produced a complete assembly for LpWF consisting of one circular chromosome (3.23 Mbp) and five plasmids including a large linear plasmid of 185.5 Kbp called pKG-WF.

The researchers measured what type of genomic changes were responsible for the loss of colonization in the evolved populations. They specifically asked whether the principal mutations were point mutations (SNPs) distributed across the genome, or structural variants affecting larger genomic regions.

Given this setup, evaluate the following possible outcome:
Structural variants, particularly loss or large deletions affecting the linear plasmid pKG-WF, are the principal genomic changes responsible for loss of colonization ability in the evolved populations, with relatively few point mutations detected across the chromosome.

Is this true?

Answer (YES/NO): YES